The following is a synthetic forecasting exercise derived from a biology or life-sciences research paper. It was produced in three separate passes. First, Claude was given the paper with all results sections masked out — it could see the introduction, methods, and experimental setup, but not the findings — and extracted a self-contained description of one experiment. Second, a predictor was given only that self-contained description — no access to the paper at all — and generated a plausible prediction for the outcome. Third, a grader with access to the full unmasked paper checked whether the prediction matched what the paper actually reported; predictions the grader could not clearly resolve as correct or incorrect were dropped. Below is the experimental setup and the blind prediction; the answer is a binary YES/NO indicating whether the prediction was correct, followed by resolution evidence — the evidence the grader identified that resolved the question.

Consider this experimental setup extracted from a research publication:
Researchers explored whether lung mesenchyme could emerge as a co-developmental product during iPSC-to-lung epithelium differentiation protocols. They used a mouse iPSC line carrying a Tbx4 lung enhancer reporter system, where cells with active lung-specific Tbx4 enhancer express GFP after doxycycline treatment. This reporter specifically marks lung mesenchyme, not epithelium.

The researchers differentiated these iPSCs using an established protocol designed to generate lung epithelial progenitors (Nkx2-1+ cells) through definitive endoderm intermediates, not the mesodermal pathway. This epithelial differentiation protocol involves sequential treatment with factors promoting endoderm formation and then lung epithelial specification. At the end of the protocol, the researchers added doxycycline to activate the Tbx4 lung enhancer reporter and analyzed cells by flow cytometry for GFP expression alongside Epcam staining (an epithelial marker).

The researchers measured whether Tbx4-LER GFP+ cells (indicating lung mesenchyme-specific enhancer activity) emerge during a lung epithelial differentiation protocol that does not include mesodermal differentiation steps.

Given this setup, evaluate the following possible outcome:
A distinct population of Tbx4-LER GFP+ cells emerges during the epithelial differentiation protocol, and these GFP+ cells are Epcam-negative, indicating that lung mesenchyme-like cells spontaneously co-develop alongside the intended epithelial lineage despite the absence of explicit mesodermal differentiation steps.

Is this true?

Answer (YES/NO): YES